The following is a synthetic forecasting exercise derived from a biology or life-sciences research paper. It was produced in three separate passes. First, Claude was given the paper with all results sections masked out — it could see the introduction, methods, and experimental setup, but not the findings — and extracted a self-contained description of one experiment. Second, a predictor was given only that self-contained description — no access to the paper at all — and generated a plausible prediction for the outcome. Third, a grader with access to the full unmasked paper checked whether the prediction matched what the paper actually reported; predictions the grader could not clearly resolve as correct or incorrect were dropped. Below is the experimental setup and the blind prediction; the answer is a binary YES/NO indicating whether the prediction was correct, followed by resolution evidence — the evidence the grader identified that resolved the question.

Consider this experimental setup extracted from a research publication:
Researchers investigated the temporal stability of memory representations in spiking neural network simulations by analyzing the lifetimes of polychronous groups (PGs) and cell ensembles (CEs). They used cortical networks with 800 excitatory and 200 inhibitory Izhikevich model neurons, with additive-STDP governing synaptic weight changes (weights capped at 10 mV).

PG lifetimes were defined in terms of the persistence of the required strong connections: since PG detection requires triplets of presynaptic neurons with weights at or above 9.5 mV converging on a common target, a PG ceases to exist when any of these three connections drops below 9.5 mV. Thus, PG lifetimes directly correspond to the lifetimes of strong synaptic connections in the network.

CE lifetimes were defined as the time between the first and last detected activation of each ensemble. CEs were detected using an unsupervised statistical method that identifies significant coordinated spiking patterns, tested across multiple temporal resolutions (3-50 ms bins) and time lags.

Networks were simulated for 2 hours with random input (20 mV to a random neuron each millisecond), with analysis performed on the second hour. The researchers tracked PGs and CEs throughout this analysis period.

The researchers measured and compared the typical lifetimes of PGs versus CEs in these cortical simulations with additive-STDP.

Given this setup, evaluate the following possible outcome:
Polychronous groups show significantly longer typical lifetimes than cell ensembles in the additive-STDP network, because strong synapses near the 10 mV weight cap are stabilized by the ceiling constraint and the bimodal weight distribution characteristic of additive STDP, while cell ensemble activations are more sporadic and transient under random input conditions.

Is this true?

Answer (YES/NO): NO